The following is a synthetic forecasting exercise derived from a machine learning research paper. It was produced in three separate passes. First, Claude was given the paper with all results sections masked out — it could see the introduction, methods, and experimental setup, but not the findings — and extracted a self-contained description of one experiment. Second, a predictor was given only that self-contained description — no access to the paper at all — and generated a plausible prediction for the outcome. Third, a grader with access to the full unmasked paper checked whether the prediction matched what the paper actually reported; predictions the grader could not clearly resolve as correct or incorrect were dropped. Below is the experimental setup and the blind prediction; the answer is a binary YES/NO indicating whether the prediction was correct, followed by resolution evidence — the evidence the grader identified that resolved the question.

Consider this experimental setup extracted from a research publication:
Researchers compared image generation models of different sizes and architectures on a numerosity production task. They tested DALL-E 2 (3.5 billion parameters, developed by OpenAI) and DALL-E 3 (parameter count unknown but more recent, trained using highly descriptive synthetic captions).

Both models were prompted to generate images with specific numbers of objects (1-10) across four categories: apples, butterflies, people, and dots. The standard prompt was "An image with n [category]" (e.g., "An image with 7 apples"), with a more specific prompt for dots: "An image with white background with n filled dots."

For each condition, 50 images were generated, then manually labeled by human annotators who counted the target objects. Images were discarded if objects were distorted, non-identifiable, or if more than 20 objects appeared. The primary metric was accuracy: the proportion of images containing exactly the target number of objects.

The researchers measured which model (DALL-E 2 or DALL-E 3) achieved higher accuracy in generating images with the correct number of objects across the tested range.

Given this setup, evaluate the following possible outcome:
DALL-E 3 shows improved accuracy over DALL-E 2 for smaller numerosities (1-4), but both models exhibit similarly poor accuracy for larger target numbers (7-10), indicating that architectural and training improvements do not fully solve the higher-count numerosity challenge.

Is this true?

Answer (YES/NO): NO